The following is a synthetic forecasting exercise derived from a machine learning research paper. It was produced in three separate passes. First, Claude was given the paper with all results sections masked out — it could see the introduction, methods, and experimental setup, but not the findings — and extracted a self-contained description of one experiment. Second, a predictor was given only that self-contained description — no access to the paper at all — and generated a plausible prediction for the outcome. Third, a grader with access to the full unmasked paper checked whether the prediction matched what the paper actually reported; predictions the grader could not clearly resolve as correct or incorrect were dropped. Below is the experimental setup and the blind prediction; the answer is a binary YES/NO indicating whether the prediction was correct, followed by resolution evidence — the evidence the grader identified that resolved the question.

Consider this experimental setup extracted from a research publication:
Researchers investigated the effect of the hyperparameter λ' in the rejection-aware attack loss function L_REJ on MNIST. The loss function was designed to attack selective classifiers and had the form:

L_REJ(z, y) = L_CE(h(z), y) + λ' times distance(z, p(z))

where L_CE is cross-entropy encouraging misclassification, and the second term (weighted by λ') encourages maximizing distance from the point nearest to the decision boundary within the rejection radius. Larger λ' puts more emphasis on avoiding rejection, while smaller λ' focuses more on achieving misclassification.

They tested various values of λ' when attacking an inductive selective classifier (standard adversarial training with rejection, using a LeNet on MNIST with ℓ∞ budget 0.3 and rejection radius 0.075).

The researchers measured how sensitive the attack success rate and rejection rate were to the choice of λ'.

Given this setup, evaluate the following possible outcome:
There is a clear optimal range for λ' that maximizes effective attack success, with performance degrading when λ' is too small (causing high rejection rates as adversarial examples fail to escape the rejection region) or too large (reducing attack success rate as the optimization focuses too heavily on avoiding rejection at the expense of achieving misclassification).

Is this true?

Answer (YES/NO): NO